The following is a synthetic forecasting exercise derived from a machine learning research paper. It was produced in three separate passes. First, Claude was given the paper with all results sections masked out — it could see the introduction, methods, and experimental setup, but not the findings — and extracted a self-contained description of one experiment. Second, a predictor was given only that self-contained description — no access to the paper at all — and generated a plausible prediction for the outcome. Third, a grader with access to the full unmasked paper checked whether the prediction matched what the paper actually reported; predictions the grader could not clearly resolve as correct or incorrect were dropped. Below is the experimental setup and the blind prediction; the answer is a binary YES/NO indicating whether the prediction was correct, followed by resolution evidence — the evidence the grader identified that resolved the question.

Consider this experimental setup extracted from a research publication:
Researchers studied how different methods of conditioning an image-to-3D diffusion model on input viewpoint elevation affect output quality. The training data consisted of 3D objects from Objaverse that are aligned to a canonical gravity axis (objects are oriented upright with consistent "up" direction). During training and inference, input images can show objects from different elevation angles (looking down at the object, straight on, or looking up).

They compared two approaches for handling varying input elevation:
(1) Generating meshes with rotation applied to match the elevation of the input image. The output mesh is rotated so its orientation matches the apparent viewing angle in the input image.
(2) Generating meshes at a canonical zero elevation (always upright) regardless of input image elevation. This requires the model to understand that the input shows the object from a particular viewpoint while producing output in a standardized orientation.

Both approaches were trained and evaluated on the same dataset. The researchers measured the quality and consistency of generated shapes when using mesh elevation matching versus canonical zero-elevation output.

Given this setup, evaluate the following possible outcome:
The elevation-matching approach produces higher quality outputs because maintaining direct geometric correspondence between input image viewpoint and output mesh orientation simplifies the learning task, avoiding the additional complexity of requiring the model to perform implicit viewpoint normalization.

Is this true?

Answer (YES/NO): NO